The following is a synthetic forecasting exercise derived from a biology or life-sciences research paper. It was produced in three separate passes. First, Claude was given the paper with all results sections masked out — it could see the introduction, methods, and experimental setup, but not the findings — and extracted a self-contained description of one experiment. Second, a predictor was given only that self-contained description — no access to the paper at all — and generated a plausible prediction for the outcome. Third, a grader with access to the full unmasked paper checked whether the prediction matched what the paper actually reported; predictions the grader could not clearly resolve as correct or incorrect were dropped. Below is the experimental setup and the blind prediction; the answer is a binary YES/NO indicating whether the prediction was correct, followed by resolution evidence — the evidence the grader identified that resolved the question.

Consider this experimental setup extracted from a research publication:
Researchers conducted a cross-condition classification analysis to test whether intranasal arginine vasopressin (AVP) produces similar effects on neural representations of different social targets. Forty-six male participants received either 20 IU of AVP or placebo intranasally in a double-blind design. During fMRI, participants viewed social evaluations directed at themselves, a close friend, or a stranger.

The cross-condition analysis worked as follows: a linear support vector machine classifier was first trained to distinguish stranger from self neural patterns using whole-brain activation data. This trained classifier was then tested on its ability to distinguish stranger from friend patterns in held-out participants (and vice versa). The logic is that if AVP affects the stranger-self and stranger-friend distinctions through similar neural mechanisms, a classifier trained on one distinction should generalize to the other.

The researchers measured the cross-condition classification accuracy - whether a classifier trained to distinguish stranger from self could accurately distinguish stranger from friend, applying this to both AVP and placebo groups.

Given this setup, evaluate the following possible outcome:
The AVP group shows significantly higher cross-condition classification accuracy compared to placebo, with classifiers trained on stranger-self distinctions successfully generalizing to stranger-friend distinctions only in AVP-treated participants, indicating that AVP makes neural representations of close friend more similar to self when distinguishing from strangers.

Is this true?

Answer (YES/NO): NO